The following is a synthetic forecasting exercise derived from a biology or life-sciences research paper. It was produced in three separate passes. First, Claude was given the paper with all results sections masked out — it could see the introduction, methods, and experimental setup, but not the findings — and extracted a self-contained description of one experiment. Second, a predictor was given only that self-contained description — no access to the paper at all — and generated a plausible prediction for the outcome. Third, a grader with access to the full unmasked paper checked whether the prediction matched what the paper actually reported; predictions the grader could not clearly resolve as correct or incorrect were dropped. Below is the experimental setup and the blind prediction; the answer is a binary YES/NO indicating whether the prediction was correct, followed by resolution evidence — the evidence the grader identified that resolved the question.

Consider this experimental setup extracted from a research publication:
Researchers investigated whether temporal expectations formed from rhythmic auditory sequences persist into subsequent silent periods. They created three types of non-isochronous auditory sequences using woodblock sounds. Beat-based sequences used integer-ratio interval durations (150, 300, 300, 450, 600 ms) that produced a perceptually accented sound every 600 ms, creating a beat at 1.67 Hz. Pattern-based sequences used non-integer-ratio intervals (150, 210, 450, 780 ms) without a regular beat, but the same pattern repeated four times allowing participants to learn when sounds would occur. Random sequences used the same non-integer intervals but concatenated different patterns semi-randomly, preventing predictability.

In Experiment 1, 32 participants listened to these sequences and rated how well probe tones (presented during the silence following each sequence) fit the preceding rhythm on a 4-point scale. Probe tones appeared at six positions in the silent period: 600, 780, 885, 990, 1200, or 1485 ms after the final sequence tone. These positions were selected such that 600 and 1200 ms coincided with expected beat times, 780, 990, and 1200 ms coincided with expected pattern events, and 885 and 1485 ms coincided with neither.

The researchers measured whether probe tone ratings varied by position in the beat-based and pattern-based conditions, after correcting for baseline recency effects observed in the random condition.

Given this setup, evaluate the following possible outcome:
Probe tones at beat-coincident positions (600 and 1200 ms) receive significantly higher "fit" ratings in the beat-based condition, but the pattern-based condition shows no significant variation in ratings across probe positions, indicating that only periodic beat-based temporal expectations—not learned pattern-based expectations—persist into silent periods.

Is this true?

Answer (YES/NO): NO